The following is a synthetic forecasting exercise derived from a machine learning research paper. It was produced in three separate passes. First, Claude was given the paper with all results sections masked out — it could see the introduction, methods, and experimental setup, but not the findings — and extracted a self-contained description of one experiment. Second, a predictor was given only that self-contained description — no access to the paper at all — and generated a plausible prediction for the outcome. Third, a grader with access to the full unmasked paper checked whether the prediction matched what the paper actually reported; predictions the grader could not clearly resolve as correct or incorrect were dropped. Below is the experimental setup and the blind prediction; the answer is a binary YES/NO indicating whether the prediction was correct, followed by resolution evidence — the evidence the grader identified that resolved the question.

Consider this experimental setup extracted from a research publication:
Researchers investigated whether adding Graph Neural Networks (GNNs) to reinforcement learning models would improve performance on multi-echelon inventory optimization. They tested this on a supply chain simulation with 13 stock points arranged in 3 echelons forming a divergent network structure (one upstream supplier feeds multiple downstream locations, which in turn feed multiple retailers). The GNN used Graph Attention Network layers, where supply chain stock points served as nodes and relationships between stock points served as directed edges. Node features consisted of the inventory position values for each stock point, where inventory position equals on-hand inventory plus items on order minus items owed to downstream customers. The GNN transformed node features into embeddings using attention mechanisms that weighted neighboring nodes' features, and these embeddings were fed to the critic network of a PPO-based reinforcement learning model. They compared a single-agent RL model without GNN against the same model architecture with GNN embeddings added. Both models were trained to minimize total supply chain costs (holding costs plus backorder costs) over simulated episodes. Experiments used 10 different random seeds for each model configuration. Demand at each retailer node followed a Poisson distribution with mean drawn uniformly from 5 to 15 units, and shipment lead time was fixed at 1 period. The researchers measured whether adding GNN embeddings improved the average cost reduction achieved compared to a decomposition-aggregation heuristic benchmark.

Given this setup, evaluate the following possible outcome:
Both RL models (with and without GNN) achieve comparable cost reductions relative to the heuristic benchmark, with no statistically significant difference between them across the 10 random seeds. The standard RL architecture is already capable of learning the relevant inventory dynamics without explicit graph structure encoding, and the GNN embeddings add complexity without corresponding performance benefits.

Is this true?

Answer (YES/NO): YES